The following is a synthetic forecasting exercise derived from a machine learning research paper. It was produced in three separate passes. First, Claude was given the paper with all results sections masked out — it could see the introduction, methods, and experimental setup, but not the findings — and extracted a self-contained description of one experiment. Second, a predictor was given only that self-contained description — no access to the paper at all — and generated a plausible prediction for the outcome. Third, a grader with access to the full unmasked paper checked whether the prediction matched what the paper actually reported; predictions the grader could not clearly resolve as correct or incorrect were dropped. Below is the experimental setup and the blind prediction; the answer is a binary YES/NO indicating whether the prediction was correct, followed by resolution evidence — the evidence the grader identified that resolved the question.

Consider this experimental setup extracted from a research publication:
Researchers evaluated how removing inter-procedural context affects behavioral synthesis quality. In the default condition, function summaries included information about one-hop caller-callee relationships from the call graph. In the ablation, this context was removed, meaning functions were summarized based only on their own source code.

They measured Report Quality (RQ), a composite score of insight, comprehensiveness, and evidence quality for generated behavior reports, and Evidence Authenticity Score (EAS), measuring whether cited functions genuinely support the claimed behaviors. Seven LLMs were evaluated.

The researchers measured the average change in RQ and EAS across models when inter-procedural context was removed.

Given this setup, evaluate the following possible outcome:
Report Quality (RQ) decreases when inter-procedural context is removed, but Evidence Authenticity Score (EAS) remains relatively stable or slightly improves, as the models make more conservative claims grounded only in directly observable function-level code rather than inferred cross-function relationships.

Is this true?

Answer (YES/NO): NO